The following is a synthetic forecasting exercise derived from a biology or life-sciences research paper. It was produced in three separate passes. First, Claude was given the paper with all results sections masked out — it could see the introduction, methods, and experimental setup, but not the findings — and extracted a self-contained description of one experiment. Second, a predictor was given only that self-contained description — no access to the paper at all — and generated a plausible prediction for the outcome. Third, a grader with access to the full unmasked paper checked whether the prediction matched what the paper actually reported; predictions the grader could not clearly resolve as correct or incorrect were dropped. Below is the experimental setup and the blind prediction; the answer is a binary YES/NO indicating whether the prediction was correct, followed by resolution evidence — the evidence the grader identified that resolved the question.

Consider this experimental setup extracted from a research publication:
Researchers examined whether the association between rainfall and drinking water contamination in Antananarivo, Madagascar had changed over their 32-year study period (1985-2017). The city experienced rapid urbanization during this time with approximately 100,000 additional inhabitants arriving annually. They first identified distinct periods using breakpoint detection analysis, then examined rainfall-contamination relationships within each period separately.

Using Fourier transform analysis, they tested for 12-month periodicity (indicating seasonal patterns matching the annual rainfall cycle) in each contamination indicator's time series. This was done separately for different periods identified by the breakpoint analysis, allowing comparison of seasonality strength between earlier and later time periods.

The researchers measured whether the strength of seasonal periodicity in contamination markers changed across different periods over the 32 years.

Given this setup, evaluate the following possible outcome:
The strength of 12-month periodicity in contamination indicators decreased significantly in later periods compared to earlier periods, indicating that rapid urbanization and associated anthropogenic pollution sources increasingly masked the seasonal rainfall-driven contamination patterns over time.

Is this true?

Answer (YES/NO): NO